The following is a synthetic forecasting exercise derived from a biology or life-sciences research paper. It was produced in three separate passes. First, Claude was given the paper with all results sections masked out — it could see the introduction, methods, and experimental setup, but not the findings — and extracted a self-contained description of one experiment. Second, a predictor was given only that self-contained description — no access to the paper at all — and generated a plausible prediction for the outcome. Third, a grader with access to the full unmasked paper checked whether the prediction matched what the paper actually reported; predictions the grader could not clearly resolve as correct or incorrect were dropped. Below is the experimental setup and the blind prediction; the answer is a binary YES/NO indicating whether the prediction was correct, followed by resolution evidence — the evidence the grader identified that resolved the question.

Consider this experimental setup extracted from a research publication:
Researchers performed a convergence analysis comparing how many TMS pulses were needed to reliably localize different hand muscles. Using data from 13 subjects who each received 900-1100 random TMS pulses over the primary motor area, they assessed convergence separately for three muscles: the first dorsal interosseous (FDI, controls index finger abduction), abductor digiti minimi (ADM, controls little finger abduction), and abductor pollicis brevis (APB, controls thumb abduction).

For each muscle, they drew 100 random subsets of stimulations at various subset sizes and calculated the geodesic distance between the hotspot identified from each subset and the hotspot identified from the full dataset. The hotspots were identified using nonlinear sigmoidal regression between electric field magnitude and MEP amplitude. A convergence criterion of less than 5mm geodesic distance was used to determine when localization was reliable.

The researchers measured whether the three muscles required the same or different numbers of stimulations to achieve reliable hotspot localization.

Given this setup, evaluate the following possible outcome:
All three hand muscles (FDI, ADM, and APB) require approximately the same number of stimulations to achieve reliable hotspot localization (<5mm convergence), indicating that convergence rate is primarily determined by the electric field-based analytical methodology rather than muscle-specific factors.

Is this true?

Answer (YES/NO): NO